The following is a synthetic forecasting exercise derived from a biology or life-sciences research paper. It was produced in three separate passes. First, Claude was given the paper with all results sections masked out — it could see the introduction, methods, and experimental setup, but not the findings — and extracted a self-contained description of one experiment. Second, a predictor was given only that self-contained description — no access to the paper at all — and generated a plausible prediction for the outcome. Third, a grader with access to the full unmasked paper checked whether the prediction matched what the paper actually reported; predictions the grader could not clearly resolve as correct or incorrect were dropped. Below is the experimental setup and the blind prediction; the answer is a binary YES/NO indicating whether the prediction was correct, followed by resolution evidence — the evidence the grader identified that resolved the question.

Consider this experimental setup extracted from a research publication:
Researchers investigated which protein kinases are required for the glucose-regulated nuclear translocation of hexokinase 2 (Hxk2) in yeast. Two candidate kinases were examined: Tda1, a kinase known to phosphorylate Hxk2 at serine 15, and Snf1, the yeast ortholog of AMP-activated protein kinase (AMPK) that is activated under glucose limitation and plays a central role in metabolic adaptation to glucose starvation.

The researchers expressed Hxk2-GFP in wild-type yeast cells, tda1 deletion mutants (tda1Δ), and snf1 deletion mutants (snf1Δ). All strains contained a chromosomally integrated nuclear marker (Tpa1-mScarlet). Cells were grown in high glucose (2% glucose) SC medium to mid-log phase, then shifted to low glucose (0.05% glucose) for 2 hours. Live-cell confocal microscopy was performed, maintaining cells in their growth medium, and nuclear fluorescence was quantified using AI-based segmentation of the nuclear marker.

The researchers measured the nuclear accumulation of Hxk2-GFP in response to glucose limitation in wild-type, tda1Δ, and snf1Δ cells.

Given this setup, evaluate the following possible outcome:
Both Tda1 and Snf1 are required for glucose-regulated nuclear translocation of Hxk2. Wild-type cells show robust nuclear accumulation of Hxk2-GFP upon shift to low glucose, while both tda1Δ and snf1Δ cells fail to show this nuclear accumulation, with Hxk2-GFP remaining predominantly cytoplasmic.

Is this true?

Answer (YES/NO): NO